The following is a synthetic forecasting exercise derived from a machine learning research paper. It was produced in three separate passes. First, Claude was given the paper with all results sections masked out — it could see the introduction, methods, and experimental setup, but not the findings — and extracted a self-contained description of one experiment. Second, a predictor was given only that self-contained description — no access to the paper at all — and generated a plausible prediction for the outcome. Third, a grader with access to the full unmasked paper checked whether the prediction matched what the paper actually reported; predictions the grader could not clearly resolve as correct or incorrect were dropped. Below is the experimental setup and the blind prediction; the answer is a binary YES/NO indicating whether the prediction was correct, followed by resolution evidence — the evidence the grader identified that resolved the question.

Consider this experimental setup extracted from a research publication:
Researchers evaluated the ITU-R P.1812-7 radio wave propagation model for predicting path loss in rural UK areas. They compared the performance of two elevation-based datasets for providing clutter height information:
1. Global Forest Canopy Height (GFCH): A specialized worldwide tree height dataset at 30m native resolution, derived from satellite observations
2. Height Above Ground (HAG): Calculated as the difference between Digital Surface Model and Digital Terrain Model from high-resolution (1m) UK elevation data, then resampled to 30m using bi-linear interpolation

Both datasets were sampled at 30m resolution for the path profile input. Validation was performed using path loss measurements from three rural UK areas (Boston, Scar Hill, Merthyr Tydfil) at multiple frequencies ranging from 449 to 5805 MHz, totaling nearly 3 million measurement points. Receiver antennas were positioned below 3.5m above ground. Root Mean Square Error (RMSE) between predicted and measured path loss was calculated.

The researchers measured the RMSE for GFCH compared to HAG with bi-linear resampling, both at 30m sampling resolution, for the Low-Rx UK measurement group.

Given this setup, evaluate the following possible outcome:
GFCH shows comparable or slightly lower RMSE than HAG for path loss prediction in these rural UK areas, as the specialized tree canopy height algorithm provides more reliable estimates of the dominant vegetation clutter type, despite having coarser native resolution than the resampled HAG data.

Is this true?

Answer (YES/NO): NO